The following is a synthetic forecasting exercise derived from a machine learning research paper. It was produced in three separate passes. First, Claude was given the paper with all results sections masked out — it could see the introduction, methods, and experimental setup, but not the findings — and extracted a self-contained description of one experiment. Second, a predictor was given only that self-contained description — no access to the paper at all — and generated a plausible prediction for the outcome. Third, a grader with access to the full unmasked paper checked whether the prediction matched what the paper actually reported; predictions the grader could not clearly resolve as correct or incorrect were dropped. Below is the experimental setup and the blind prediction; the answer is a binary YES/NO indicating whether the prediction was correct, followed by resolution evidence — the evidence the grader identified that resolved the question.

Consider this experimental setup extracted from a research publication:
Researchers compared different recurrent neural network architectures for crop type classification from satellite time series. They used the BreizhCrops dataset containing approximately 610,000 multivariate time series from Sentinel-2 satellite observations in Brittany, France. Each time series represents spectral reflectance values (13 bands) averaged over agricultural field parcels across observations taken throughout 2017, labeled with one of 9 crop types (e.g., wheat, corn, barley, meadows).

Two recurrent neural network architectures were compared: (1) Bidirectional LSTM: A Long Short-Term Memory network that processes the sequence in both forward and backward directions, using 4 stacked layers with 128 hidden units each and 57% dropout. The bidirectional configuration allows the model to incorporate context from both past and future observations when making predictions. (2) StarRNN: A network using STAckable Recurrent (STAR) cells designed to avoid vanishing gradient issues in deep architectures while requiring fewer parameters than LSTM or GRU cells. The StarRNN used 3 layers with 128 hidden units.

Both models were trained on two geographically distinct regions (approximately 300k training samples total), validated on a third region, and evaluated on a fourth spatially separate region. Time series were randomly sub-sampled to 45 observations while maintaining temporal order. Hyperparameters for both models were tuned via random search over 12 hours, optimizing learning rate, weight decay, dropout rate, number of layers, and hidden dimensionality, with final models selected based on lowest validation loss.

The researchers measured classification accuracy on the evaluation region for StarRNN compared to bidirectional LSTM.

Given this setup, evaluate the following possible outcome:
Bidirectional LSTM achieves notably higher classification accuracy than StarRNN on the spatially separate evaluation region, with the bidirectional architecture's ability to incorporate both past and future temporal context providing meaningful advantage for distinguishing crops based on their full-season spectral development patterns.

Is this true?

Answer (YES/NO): NO